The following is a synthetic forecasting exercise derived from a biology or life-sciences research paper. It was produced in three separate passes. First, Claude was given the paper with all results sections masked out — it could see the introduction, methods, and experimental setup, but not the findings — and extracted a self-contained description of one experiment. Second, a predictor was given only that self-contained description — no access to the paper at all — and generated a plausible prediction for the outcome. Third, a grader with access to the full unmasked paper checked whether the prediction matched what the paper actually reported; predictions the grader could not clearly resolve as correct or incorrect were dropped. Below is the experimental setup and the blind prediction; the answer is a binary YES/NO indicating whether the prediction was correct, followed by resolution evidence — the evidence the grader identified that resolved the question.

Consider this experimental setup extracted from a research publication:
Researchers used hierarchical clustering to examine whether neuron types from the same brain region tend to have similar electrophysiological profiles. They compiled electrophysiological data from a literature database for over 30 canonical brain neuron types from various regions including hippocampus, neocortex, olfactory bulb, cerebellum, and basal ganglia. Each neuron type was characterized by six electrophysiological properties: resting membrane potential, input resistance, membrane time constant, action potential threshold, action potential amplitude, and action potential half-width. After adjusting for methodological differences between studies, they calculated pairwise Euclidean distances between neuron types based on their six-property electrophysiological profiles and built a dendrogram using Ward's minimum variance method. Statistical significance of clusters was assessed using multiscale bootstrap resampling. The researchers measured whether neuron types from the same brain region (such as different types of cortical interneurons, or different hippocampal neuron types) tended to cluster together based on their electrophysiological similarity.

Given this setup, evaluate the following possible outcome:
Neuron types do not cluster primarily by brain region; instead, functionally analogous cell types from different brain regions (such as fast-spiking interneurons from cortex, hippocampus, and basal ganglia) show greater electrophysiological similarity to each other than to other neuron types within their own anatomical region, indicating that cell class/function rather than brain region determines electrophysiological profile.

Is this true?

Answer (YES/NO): YES